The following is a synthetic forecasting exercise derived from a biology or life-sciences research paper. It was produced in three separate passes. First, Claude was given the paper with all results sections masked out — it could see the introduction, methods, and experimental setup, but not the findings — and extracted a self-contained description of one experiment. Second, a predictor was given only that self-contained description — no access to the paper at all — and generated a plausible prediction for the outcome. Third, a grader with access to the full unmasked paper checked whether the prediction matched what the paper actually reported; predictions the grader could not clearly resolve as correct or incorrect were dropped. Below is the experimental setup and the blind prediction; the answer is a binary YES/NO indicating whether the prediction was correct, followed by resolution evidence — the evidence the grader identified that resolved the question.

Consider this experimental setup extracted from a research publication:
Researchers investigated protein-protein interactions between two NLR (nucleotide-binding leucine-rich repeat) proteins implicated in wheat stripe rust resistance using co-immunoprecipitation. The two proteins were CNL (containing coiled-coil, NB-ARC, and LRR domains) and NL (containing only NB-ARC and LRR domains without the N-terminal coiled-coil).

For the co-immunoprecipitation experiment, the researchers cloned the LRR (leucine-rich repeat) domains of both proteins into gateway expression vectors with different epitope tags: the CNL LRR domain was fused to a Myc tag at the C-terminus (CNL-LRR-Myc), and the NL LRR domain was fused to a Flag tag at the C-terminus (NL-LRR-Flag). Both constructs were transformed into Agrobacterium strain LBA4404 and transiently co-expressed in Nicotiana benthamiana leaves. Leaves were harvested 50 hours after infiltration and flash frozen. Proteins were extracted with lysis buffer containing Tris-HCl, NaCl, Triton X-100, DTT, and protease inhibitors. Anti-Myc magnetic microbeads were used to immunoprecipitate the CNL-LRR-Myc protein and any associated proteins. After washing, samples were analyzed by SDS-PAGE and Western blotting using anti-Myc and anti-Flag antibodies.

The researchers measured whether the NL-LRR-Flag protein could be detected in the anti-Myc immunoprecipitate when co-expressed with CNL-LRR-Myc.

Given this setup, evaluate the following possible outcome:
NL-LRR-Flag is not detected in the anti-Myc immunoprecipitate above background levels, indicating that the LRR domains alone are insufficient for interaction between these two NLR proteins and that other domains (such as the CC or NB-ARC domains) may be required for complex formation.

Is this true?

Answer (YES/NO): NO